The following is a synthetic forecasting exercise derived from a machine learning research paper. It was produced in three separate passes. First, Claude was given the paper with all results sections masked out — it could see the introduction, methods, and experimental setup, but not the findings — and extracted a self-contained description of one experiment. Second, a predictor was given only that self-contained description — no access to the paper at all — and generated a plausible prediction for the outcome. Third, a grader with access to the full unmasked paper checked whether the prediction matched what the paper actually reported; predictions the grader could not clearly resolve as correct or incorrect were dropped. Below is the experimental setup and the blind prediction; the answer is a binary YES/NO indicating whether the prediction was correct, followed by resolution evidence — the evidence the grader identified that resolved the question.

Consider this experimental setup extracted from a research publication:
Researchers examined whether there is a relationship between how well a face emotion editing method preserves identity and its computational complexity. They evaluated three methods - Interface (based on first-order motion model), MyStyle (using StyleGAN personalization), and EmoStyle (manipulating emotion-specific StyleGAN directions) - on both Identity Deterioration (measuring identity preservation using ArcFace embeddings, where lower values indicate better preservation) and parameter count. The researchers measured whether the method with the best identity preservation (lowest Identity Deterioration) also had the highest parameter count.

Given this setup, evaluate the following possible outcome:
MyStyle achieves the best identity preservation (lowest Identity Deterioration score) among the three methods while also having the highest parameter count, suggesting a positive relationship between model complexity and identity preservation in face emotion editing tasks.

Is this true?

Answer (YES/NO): NO